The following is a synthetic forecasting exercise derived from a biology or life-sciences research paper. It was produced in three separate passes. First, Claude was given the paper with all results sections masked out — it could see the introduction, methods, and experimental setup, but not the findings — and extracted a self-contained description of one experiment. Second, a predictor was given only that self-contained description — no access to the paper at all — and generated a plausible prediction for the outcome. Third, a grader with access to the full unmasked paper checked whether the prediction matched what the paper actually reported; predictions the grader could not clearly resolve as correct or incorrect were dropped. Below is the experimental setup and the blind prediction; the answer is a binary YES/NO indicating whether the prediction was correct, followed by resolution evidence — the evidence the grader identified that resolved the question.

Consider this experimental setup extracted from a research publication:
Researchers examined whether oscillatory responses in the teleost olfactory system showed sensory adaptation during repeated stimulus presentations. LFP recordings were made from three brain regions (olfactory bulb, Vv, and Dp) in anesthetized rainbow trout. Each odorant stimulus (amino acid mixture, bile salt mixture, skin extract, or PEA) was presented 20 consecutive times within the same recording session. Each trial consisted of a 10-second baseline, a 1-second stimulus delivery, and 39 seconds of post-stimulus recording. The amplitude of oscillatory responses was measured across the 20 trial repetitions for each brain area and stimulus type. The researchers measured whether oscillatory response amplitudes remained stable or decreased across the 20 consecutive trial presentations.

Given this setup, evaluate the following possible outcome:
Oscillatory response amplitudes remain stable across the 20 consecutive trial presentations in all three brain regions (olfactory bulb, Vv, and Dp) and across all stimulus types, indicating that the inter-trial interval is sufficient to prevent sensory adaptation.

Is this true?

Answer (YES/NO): YES